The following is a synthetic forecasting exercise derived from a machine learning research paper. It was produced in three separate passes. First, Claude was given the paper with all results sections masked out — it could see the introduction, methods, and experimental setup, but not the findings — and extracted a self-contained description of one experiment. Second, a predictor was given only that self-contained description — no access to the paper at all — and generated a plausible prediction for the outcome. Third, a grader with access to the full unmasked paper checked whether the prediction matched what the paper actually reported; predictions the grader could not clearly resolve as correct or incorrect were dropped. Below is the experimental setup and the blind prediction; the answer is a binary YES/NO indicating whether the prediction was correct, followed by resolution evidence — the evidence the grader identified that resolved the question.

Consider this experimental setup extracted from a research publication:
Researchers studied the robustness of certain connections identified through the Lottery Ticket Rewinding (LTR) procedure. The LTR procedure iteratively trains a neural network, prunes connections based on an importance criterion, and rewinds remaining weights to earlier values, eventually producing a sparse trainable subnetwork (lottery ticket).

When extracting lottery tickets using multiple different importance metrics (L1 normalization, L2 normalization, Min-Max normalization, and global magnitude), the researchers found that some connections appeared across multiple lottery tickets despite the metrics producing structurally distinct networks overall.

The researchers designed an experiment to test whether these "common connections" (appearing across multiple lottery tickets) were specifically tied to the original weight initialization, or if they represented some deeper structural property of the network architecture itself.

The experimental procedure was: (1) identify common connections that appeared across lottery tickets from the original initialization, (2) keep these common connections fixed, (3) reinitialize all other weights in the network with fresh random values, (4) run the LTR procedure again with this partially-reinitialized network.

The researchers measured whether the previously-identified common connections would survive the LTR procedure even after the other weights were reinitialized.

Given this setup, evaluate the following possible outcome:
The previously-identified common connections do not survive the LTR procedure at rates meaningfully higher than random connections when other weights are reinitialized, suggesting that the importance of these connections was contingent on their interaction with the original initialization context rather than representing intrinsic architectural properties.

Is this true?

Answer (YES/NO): NO